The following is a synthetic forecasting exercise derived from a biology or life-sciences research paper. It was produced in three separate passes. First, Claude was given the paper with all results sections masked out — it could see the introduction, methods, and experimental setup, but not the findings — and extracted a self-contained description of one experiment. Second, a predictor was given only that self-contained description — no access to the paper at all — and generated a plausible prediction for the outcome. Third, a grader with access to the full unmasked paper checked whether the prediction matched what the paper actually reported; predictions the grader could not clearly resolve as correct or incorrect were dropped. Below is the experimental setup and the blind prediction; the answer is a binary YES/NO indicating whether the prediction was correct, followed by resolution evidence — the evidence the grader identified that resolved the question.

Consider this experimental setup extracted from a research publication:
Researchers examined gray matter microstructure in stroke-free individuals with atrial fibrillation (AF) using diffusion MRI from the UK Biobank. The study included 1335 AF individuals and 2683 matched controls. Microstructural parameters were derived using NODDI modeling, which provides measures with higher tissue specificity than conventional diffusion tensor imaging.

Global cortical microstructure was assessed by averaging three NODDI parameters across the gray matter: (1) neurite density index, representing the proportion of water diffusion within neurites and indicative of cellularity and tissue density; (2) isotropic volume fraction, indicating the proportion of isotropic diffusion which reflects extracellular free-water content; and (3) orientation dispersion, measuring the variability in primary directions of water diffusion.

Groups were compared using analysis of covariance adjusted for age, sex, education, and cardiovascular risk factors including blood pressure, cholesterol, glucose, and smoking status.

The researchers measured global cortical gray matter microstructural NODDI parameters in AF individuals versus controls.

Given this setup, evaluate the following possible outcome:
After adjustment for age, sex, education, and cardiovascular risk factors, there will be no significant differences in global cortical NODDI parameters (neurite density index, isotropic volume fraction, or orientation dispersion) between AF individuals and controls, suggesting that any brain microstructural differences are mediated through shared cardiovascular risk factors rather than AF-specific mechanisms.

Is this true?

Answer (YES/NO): NO